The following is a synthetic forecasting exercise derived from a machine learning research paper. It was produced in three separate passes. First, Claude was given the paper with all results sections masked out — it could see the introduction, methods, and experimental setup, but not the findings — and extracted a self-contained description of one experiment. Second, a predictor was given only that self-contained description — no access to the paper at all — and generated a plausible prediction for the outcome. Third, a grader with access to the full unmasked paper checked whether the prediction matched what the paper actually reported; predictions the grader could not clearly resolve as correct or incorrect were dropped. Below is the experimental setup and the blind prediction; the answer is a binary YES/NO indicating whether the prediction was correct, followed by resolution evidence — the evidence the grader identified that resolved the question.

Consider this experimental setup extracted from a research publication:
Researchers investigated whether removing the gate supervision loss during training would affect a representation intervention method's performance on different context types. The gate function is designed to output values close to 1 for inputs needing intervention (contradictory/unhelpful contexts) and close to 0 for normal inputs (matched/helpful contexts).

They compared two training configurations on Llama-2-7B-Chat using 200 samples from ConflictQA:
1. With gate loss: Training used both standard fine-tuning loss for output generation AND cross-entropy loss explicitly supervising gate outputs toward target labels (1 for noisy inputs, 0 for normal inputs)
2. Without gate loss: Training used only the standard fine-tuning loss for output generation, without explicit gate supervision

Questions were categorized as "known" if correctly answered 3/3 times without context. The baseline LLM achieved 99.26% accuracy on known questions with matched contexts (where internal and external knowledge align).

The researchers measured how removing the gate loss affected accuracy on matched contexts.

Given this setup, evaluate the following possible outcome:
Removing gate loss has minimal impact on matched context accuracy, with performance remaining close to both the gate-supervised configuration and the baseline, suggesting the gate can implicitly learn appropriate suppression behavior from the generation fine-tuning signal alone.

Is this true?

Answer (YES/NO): NO